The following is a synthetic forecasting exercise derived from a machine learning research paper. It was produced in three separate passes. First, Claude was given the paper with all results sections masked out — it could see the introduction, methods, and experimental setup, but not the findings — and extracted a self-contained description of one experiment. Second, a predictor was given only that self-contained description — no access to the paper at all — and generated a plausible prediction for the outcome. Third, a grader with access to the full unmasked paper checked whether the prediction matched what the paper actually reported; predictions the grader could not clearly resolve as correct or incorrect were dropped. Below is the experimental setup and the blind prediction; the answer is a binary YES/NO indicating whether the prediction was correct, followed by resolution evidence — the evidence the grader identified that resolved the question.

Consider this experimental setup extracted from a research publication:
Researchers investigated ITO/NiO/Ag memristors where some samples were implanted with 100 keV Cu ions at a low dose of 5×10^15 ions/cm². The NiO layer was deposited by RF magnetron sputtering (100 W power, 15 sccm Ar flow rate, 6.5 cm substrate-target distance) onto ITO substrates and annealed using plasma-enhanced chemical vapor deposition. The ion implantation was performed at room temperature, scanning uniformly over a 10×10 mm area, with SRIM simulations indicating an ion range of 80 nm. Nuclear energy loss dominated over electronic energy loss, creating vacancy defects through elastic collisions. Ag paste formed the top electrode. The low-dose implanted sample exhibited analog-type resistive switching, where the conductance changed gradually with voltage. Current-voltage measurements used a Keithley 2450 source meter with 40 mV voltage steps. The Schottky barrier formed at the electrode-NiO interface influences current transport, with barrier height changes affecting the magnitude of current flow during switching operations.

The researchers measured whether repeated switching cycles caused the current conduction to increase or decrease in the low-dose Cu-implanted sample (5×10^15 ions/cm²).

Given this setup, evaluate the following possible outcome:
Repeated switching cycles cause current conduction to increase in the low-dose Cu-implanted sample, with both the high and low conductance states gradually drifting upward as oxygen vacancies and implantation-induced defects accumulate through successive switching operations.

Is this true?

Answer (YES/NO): NO